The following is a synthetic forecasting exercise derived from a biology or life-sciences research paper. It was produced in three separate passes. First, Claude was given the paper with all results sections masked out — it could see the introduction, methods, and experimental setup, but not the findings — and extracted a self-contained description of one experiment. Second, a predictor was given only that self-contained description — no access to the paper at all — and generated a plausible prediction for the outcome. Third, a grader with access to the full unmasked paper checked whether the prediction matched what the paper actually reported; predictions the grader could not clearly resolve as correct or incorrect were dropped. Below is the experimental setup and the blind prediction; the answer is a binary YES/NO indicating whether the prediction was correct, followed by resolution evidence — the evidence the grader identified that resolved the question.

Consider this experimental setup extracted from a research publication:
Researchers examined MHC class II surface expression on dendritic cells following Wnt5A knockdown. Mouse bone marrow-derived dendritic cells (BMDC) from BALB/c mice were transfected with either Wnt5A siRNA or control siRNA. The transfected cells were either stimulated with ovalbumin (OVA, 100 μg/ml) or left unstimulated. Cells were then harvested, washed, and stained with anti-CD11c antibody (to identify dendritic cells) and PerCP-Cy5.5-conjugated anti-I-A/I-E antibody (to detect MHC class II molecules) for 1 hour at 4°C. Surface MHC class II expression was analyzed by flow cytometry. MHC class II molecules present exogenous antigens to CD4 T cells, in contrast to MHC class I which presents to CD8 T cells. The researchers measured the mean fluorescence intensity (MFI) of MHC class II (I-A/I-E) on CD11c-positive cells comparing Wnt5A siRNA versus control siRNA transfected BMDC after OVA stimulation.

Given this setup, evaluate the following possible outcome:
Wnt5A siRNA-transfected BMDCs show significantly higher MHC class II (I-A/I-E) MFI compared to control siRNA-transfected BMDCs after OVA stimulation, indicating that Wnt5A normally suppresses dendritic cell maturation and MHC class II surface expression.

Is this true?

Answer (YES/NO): NO